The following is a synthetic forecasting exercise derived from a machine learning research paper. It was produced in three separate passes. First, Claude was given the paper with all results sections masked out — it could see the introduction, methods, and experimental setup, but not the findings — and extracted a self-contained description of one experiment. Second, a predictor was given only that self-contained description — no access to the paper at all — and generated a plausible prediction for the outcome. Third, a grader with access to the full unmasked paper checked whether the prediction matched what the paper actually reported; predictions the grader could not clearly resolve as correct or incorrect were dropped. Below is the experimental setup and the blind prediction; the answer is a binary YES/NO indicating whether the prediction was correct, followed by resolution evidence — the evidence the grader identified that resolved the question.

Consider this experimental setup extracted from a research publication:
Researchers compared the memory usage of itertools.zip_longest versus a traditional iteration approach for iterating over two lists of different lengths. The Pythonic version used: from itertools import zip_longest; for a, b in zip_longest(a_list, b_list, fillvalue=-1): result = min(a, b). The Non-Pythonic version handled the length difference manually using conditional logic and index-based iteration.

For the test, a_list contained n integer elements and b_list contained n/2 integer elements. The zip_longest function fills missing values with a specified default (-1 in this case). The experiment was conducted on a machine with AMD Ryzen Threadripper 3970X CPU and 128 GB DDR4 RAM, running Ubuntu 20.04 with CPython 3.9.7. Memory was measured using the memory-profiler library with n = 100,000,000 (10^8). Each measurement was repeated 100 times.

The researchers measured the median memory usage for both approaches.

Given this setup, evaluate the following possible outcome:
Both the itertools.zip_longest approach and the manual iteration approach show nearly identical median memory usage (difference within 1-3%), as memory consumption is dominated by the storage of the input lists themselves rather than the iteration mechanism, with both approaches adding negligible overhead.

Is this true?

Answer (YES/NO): NO